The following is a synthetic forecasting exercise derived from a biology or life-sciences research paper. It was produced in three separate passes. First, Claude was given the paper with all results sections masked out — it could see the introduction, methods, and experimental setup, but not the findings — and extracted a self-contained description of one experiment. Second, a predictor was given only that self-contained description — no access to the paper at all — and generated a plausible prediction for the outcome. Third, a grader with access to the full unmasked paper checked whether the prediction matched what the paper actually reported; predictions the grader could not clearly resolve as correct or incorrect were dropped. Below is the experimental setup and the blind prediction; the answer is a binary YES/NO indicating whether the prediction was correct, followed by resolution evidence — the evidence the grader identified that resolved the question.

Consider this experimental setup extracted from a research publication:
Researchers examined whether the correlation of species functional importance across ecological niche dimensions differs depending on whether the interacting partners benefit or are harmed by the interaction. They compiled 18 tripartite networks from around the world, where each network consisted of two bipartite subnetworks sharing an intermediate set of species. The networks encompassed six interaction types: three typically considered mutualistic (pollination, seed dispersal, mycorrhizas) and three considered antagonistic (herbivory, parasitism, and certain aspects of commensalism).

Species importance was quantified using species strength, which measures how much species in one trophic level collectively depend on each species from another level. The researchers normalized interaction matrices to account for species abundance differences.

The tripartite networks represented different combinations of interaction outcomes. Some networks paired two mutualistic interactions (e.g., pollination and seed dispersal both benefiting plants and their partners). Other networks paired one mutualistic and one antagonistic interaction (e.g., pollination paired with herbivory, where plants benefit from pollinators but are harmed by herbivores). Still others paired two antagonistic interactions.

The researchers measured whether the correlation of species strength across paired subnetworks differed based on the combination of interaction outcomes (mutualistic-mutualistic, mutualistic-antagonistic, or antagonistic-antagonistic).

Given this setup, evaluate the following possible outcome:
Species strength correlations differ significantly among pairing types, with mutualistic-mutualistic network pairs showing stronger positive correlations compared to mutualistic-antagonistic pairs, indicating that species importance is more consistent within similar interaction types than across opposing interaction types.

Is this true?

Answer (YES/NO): NO